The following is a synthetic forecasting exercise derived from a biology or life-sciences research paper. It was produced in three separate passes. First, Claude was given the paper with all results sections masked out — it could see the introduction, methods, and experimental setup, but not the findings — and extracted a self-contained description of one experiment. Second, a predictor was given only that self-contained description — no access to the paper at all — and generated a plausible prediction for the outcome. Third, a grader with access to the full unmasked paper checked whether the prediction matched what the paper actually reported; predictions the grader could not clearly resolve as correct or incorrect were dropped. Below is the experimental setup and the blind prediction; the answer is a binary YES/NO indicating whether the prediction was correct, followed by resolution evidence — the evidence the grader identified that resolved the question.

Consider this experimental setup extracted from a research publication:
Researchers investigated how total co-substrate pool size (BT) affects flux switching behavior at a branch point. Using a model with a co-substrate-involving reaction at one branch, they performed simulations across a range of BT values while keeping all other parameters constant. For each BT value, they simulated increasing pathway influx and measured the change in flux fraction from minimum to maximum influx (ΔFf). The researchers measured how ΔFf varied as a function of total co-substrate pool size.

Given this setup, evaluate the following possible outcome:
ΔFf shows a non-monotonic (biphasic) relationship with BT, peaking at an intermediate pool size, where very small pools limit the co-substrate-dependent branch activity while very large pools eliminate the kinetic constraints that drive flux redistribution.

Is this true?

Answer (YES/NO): NO